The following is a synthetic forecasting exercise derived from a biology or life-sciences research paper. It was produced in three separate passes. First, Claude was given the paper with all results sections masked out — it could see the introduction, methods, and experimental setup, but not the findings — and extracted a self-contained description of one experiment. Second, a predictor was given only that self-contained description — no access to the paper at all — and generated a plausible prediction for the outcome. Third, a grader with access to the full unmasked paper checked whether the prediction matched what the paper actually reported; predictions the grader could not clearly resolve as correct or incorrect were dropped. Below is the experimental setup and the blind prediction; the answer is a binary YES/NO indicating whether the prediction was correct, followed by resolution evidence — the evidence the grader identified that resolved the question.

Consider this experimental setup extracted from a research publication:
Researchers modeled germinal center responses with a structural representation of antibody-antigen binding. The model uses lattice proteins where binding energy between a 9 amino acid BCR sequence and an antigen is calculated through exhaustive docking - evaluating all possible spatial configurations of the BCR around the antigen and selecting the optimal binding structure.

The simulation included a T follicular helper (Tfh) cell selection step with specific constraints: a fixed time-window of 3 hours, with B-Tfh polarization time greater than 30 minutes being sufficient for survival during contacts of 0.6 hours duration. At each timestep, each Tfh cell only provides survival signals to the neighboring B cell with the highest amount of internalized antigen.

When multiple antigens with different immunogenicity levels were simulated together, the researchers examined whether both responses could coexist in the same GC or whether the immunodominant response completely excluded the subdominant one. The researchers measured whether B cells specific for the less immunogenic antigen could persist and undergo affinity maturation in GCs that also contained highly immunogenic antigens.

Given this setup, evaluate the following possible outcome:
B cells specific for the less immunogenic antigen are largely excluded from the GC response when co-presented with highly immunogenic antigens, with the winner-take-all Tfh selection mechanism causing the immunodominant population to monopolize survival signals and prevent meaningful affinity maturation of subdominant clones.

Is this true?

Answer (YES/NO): NO